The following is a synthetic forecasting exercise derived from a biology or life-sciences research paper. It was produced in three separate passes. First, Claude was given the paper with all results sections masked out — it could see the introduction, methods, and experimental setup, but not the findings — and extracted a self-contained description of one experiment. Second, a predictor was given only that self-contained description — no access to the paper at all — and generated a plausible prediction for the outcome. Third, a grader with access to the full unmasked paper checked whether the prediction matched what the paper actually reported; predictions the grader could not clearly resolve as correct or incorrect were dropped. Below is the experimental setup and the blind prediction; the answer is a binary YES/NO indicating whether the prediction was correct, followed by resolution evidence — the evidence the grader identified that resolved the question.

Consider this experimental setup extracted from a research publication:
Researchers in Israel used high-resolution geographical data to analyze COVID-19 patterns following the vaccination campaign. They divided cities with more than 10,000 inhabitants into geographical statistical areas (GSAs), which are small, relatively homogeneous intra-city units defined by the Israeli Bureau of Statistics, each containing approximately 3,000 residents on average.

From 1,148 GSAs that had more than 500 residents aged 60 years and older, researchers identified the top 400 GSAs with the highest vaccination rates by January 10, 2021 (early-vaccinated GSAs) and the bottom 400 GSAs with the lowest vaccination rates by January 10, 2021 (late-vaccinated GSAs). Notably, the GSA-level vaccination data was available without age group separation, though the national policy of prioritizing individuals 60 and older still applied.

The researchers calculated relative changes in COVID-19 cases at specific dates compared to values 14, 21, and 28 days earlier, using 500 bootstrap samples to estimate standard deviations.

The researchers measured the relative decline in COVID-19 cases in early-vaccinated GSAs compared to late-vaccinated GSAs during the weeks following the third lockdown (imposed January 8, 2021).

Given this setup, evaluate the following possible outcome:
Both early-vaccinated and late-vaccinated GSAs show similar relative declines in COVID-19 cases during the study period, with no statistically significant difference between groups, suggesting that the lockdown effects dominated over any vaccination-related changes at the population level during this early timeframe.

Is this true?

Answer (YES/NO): NO